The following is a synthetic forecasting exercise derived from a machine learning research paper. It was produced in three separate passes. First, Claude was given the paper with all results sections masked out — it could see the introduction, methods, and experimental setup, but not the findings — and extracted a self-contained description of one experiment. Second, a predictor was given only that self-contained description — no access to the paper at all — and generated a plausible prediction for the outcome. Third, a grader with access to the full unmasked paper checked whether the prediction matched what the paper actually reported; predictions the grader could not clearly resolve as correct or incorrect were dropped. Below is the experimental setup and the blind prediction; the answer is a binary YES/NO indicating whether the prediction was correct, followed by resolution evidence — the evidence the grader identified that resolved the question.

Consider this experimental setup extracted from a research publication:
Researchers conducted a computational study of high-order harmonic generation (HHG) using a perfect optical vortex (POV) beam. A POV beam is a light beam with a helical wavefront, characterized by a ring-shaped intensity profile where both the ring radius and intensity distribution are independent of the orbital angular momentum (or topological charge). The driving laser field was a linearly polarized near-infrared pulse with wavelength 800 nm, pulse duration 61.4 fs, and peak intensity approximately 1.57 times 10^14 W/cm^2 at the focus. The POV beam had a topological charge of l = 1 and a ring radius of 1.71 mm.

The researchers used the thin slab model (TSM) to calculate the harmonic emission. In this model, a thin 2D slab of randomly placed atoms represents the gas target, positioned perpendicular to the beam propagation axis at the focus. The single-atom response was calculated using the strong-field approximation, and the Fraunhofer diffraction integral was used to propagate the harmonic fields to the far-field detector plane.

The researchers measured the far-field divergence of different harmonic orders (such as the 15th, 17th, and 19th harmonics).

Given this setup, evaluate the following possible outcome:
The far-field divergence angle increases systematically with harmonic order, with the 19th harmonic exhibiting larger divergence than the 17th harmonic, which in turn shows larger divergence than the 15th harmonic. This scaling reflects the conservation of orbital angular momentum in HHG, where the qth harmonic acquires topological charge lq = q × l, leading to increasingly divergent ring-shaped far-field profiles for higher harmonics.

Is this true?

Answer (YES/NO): NO